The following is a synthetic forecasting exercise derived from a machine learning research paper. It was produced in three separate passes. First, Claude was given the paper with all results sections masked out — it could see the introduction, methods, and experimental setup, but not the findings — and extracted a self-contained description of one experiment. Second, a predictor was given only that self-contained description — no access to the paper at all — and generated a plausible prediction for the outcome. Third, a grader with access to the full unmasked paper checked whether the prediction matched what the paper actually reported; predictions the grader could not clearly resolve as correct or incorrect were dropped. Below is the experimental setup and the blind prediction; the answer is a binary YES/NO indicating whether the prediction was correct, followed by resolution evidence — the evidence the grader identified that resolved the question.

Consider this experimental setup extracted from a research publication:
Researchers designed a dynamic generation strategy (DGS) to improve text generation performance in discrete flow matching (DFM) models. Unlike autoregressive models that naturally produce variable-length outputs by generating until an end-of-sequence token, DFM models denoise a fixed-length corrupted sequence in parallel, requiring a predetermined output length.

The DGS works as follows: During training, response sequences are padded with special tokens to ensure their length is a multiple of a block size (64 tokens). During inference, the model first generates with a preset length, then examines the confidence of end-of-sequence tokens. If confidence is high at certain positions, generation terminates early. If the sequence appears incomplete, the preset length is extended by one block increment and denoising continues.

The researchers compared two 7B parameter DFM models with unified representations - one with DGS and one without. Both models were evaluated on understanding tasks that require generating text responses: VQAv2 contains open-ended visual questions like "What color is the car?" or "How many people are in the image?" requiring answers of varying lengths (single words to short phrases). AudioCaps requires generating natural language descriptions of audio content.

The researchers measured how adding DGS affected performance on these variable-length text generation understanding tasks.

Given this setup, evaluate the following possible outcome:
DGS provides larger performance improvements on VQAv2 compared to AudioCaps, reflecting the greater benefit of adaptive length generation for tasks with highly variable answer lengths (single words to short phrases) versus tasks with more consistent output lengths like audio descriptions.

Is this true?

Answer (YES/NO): NO